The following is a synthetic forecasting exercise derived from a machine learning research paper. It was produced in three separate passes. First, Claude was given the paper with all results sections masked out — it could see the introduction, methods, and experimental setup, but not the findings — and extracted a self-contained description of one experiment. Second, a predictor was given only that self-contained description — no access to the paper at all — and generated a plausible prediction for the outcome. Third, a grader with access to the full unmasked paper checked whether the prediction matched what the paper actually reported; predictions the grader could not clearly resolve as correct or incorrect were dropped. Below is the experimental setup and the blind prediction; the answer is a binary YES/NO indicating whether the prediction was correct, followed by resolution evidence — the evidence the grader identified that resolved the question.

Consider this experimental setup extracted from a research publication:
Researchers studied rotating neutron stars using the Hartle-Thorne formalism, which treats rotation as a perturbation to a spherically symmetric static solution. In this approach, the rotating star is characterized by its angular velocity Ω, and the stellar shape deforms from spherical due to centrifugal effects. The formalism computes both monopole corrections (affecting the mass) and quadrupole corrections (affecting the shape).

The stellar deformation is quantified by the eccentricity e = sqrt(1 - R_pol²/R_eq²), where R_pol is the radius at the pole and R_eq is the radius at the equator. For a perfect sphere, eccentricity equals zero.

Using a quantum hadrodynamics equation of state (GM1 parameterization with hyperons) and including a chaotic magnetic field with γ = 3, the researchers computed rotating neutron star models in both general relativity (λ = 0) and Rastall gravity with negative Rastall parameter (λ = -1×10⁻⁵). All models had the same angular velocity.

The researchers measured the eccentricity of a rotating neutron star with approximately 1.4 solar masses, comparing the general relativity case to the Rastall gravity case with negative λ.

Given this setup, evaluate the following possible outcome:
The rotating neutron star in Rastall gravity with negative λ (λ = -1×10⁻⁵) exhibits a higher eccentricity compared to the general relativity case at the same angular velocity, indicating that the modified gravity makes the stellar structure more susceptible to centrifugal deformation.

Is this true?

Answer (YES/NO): YES